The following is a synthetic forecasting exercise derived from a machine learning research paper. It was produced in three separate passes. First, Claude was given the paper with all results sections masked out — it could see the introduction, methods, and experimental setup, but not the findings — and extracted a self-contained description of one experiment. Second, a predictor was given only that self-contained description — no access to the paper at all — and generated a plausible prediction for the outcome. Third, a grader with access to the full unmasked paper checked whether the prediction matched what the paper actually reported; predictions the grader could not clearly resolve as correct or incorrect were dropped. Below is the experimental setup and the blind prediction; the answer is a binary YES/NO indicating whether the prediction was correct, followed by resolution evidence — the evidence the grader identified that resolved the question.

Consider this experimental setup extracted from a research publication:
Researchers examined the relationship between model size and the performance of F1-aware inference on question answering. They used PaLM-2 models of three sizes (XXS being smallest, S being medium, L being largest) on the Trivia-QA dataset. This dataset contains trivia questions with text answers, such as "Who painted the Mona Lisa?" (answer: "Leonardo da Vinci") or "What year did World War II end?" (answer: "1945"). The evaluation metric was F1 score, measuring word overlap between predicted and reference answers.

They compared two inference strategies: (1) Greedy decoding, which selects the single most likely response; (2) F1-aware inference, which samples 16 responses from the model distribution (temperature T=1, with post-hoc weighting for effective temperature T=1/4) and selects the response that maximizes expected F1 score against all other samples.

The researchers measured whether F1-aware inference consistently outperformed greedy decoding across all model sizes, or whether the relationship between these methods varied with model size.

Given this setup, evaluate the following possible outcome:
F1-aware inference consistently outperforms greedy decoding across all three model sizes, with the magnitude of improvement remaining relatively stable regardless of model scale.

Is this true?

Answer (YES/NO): NO